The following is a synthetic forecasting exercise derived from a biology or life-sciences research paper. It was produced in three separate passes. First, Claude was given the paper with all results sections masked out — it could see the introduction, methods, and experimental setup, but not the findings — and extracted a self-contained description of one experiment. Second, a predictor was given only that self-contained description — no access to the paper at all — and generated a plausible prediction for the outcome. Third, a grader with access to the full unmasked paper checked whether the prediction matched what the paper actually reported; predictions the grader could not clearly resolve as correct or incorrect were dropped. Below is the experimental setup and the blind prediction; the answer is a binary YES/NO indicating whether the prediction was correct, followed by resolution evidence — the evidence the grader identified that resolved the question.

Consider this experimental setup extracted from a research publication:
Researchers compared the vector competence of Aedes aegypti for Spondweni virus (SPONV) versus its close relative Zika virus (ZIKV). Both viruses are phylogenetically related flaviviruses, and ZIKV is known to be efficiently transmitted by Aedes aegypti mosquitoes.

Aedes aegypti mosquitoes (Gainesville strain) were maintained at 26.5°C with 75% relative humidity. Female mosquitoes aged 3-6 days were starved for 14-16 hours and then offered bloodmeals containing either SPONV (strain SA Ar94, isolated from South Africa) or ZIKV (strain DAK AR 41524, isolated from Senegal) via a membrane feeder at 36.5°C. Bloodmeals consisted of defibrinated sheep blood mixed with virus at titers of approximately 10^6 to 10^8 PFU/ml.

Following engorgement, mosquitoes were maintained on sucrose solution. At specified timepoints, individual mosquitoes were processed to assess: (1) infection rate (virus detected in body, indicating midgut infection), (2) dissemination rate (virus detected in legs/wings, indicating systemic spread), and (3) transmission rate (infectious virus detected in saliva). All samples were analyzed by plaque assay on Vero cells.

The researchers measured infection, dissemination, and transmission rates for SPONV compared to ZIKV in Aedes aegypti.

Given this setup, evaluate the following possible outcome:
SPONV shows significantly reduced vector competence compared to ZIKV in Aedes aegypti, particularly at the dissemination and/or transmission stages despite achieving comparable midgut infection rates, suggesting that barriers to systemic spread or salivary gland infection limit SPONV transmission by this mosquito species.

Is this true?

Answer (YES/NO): NO